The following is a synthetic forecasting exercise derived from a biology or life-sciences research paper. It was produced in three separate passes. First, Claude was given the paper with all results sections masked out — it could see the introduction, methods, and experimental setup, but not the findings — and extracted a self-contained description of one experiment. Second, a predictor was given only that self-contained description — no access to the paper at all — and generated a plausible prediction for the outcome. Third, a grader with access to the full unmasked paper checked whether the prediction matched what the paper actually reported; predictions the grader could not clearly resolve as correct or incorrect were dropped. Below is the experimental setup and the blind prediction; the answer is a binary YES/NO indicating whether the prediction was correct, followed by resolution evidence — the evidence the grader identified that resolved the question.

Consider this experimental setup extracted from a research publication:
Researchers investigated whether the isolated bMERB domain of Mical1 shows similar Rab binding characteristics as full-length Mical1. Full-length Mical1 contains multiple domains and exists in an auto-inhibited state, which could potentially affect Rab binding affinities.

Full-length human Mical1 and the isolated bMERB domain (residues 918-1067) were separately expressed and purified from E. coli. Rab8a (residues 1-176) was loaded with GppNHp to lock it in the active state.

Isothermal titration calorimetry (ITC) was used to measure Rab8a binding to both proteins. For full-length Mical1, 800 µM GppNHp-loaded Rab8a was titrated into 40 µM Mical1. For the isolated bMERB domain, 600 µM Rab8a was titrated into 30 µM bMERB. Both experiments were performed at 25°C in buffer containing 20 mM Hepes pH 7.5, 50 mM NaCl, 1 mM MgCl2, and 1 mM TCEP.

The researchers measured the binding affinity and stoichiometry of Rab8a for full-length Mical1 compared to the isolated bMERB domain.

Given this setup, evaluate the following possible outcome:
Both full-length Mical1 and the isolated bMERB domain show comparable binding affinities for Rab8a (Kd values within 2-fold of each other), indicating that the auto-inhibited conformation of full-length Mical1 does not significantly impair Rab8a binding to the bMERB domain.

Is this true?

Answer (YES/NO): NO